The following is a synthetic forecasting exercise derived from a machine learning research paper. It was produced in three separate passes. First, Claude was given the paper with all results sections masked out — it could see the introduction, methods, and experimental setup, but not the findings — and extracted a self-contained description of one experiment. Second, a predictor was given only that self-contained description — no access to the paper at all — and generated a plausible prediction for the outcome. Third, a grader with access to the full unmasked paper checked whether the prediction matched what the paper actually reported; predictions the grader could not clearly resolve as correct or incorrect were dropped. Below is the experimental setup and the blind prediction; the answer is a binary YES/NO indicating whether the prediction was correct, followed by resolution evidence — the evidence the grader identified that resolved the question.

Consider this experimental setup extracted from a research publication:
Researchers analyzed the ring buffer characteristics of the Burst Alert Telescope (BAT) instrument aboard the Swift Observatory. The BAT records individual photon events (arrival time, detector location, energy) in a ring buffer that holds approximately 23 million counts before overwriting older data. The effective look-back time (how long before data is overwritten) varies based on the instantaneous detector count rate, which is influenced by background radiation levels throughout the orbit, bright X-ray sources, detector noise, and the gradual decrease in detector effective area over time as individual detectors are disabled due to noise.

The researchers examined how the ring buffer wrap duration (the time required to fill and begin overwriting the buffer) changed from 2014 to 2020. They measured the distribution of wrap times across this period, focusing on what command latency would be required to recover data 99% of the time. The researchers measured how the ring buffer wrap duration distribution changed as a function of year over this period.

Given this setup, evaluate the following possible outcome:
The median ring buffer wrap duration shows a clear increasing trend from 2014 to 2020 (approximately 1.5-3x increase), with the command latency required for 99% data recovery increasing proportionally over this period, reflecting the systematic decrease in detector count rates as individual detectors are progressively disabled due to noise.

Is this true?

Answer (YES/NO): NO